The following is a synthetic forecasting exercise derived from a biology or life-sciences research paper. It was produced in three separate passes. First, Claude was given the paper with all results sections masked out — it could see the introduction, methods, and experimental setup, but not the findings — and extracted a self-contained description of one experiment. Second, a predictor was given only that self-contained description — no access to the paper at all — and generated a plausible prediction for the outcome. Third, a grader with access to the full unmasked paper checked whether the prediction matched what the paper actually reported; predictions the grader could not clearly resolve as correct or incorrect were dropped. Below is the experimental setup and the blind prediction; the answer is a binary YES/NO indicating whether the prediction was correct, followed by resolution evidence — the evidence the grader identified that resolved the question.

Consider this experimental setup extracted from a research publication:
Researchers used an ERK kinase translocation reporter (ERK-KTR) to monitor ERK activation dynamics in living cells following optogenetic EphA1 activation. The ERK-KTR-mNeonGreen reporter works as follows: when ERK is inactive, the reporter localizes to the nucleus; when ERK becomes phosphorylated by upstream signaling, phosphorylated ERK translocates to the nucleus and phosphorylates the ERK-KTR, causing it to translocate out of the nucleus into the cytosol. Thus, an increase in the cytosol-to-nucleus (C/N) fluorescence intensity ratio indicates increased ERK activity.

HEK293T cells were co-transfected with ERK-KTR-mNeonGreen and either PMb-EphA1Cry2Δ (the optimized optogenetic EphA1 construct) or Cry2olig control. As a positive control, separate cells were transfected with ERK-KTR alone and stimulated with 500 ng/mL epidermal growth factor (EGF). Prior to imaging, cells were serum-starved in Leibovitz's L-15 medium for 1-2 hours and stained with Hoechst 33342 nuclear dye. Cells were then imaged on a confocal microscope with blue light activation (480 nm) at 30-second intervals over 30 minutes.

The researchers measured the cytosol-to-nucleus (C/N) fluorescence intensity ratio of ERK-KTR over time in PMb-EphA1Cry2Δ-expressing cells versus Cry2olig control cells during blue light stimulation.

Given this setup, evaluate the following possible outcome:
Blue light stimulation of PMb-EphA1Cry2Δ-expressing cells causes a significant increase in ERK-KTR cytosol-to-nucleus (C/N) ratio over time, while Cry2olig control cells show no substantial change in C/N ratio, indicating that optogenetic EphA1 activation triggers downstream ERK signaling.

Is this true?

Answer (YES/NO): YES